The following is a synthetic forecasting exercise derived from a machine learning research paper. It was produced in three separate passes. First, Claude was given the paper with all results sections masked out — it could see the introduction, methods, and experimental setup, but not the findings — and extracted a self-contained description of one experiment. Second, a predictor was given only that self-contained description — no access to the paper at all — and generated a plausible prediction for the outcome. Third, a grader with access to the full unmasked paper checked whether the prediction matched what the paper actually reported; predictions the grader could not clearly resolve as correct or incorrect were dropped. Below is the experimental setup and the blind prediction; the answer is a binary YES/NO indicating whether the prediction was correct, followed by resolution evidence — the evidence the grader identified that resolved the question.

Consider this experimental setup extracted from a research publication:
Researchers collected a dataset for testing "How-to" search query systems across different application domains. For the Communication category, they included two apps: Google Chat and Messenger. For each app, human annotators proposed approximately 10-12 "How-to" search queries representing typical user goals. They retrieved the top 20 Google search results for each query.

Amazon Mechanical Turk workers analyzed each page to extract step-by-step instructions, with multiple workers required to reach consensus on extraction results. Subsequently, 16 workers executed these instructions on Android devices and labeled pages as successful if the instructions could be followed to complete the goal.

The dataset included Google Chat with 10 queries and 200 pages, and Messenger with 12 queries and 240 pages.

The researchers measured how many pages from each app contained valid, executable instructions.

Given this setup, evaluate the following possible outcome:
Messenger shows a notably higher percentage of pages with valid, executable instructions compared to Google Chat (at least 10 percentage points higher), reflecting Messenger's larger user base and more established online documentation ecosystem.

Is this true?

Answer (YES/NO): NO